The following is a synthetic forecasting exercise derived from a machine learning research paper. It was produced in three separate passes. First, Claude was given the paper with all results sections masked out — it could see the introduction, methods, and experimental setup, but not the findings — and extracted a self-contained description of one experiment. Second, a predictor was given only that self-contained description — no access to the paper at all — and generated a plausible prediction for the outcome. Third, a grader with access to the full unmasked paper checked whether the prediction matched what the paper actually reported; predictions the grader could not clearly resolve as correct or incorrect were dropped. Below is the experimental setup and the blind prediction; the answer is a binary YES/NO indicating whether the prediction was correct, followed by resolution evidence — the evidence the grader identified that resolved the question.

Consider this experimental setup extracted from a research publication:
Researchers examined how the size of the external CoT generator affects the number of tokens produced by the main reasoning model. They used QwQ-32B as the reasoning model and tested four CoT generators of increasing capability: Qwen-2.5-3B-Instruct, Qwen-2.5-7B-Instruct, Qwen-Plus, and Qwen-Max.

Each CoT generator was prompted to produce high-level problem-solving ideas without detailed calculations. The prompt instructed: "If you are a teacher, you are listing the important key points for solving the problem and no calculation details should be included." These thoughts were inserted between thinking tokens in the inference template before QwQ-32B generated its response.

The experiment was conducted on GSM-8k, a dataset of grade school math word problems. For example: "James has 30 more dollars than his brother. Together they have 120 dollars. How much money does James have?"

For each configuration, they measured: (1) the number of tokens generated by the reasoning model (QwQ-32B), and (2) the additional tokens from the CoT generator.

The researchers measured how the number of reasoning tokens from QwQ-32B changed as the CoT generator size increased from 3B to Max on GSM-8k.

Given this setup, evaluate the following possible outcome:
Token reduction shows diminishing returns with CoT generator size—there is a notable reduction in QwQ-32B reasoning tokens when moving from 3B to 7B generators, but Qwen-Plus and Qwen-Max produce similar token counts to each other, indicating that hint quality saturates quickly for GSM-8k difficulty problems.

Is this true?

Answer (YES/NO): NO